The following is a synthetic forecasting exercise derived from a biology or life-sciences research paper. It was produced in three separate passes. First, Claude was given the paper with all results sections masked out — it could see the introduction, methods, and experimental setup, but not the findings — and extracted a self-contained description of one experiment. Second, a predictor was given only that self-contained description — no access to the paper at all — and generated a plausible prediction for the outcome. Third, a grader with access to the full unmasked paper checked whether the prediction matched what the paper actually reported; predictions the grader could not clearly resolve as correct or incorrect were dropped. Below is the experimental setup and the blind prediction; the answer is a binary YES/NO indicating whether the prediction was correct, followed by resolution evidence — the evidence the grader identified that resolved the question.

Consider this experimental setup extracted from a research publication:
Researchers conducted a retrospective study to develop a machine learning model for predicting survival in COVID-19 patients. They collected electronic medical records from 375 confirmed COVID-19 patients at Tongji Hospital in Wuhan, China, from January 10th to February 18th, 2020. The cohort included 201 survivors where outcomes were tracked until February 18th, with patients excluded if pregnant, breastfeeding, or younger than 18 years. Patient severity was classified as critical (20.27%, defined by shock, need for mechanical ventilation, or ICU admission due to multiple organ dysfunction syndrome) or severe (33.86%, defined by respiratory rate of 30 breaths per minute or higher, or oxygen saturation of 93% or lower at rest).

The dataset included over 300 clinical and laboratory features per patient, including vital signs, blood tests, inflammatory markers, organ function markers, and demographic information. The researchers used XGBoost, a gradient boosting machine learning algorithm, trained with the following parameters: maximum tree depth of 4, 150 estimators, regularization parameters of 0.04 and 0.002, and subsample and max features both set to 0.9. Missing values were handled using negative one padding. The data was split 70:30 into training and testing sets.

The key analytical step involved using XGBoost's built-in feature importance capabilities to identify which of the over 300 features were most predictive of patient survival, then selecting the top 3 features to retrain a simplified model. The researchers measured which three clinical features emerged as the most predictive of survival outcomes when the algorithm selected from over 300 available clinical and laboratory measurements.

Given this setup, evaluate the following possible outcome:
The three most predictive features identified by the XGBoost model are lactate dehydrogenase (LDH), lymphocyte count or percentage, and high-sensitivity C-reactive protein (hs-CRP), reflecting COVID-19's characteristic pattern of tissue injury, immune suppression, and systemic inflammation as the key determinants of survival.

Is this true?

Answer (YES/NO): YES